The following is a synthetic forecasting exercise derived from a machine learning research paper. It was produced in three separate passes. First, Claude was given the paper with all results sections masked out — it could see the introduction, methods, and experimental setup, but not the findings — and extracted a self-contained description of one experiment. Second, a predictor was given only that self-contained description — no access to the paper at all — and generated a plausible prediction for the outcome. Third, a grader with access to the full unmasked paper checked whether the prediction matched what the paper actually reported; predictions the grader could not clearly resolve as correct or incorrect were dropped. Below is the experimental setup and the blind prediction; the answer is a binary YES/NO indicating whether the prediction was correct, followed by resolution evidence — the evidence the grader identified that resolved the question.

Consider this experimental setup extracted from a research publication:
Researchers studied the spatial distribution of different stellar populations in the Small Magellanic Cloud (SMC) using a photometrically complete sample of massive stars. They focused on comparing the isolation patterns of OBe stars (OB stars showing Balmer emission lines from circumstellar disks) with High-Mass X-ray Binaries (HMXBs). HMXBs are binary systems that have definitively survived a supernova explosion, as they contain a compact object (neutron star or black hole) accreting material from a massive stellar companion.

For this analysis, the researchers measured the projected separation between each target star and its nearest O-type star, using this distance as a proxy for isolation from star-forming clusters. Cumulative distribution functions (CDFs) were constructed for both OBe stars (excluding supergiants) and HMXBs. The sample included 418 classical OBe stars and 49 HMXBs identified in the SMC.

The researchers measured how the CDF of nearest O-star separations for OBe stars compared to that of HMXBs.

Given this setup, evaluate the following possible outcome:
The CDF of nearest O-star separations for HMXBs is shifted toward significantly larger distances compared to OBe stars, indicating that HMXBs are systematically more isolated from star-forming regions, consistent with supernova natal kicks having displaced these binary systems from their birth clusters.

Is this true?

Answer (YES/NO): NO